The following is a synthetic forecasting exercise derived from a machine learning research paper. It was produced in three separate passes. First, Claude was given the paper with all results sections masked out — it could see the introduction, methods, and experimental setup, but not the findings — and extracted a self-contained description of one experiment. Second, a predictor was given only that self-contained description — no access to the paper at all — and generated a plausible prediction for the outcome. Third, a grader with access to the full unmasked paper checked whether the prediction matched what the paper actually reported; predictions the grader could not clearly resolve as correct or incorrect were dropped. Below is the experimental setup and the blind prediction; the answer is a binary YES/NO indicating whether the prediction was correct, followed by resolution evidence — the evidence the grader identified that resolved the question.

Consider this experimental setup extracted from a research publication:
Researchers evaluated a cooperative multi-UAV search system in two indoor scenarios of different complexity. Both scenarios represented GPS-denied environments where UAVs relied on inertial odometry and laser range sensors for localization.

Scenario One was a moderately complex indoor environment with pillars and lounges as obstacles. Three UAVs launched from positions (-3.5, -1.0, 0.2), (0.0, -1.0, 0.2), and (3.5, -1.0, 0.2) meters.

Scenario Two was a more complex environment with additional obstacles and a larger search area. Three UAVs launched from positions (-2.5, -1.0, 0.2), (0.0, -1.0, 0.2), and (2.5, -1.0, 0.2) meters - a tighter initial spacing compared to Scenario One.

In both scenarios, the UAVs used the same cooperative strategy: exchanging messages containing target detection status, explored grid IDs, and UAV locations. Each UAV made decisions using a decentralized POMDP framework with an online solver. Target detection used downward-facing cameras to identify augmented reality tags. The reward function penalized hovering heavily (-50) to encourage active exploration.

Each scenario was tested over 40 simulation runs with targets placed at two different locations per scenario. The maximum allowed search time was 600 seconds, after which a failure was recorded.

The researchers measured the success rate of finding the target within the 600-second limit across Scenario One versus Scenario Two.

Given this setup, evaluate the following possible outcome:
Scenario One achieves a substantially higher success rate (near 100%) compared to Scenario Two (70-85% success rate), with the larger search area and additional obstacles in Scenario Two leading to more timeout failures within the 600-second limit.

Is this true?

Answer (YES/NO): NO